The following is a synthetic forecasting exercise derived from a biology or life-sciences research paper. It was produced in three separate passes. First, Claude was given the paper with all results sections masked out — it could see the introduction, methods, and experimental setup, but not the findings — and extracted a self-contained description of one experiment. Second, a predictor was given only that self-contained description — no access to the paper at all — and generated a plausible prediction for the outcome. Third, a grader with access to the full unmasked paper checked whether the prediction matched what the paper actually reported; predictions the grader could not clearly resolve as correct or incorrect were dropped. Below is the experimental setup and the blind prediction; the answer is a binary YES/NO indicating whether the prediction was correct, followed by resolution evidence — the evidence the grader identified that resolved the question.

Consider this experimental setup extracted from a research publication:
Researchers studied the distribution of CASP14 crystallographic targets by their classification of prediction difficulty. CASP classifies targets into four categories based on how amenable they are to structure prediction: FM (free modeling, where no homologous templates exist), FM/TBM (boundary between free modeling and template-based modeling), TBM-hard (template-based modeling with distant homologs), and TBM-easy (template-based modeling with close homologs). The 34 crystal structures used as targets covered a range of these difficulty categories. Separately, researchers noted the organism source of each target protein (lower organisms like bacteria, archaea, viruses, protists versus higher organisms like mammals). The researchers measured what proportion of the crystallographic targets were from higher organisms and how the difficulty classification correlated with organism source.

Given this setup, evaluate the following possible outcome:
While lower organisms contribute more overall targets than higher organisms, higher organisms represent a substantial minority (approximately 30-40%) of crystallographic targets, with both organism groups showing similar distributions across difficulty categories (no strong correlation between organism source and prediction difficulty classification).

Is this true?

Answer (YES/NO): NO